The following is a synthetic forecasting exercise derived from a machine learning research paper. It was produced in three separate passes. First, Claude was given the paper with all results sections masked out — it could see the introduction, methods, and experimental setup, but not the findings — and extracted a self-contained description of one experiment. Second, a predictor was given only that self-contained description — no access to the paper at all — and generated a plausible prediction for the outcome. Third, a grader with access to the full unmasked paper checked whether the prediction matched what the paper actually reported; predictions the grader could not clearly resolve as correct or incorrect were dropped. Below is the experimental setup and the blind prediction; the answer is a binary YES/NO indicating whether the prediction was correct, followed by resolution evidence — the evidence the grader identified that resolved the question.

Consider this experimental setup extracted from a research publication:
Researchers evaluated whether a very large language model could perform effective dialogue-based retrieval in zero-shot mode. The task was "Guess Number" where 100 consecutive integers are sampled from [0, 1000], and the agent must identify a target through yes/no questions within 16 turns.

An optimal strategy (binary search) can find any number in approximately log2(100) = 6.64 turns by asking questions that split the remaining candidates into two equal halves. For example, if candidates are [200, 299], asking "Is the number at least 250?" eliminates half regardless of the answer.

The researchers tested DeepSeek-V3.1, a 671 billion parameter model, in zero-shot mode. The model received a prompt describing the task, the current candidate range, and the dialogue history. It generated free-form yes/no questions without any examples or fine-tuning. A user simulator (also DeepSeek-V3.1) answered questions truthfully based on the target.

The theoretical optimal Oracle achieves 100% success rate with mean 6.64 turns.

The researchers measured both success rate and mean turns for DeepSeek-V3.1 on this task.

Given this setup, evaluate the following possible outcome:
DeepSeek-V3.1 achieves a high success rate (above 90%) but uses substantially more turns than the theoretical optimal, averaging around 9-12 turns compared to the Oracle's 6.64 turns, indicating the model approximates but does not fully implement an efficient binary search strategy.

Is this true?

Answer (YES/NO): NO